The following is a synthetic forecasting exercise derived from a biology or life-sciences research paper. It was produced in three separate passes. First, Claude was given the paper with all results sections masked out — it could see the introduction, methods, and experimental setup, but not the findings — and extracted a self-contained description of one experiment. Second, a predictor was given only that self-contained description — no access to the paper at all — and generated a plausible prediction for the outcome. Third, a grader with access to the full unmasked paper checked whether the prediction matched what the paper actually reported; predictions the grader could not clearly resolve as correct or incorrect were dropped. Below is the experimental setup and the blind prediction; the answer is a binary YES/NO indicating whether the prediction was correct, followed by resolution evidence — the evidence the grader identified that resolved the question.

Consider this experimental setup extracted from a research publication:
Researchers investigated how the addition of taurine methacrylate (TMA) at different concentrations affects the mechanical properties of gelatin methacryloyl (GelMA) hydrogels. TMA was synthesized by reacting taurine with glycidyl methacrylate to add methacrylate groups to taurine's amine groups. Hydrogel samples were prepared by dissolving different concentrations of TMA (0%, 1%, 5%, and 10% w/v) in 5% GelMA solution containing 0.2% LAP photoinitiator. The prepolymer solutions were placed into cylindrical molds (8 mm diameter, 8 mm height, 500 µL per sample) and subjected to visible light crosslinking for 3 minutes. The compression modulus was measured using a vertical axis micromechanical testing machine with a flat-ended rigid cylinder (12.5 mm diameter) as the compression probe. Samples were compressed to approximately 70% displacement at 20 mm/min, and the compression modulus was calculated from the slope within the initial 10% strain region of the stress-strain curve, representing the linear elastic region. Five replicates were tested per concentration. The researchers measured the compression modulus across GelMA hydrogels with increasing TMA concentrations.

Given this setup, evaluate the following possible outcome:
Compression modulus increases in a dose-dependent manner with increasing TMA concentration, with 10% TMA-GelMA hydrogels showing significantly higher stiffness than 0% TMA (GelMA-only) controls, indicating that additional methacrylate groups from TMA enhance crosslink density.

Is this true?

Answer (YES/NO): NO